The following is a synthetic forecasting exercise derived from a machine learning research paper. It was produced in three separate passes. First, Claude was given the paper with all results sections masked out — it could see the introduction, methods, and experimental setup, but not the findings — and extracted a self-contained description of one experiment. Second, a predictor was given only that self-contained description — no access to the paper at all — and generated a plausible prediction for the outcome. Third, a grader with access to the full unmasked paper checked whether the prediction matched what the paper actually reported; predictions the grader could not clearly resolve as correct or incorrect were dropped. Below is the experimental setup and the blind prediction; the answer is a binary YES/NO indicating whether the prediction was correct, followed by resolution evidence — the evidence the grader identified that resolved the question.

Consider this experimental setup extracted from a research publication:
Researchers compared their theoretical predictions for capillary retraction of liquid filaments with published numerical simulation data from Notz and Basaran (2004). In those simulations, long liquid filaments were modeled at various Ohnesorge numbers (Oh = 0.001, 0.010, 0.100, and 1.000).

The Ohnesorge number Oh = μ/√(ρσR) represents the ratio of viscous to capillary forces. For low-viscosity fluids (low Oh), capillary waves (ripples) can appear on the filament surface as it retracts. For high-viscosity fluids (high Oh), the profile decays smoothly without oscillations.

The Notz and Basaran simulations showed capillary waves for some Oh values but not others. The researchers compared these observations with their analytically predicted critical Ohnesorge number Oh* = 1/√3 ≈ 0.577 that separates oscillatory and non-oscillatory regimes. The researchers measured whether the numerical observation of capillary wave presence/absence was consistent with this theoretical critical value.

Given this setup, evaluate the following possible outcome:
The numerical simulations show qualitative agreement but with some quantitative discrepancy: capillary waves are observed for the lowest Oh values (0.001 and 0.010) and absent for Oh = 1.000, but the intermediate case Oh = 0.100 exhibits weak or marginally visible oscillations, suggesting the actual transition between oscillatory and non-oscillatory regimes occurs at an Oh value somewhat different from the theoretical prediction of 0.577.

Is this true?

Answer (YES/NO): NO